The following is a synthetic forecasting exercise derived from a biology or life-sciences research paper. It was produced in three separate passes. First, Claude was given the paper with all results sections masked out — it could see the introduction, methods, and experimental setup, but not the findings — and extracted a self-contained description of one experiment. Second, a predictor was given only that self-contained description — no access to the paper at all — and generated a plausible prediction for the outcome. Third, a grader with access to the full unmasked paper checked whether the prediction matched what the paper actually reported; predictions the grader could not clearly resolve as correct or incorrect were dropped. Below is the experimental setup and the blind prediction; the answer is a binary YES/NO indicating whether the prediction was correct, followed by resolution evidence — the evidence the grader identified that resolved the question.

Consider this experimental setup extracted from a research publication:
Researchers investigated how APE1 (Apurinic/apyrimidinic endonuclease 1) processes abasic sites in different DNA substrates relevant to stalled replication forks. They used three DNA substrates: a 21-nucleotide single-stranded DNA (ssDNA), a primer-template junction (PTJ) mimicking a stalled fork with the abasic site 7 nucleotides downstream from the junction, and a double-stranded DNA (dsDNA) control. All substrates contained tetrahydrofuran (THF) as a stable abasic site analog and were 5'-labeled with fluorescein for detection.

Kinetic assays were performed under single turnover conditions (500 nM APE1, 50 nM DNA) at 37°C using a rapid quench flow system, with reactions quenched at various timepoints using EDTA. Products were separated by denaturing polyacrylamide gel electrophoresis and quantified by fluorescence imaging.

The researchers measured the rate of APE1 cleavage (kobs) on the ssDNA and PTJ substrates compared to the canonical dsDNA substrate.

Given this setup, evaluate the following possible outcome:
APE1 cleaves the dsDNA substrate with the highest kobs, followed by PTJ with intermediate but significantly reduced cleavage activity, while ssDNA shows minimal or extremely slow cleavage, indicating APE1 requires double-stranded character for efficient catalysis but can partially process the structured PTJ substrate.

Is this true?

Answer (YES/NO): NO